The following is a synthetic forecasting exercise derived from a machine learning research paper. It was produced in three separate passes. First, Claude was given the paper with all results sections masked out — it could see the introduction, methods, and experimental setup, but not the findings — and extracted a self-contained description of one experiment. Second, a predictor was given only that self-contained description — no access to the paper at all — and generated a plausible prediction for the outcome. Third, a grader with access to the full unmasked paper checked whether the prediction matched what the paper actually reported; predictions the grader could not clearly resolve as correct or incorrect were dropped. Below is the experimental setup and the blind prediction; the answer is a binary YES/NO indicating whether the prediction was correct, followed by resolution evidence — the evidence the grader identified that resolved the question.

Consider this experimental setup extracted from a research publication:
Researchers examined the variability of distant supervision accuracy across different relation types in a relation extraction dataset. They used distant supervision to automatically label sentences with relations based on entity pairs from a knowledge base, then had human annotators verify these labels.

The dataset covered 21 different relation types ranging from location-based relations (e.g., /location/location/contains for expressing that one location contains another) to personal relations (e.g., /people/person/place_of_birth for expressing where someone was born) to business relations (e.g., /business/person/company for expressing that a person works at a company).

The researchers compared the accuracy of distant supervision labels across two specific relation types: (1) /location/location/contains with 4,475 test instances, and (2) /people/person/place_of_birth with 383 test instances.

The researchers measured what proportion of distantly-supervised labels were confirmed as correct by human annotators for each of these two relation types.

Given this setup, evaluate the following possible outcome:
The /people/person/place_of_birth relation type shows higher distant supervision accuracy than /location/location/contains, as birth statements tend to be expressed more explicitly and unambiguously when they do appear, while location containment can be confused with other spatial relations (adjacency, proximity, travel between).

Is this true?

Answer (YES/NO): NO